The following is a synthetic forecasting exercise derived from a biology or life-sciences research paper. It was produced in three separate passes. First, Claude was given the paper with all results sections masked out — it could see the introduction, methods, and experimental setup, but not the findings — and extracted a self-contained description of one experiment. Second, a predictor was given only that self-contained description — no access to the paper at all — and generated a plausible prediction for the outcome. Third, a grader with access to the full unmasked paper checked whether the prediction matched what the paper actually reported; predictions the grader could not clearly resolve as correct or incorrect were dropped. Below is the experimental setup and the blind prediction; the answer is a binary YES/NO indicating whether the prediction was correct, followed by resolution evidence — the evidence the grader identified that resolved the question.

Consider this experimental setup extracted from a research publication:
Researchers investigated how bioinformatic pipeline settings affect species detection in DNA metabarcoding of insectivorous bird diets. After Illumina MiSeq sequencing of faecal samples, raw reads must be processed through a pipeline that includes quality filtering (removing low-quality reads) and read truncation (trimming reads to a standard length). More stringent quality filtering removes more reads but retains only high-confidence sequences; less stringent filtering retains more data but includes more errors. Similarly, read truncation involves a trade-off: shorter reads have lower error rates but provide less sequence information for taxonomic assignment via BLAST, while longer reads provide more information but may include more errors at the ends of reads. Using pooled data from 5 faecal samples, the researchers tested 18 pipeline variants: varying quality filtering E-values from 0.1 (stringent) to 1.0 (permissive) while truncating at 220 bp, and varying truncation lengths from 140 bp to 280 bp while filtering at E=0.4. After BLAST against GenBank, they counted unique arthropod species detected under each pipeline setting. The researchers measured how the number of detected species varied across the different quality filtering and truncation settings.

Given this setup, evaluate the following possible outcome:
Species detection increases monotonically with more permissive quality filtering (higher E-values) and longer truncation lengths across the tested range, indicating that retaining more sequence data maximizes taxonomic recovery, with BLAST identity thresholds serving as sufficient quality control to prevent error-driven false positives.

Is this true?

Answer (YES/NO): NO